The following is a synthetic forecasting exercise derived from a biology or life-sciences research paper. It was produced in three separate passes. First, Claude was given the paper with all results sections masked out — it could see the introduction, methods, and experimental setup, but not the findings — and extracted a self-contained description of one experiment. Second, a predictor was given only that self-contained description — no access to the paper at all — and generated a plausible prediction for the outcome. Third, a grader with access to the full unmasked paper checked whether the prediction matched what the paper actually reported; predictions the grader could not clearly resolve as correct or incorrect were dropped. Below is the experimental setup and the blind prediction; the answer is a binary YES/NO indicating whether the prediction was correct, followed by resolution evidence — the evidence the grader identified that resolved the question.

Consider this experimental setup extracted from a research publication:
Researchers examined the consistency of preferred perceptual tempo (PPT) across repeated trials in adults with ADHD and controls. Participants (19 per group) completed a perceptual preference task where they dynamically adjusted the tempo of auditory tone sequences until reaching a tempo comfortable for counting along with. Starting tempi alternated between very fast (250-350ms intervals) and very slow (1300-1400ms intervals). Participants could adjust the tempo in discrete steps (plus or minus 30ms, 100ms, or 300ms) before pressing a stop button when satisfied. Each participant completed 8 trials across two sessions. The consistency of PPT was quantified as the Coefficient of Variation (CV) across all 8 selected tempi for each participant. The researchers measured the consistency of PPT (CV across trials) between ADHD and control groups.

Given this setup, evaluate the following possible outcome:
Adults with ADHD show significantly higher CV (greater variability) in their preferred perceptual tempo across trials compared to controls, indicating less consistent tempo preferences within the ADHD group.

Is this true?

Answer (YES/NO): NO